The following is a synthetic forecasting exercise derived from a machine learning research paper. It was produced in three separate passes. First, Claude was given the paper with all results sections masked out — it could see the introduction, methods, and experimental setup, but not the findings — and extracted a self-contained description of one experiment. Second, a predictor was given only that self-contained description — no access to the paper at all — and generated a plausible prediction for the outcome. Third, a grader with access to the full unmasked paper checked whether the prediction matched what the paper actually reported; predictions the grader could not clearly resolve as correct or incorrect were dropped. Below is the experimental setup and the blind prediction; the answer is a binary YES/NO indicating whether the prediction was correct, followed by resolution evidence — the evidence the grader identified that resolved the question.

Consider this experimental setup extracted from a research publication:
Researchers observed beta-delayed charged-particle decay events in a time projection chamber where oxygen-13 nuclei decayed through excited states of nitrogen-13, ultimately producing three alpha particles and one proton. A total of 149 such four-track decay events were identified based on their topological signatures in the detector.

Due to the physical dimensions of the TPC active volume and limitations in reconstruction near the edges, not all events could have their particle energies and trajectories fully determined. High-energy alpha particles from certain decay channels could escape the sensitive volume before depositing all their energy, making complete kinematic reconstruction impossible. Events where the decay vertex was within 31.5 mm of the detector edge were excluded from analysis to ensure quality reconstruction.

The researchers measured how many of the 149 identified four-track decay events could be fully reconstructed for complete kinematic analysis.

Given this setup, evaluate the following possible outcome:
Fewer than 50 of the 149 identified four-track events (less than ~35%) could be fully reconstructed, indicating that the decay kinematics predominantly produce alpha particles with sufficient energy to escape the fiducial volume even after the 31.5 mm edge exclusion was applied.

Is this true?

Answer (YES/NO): NO